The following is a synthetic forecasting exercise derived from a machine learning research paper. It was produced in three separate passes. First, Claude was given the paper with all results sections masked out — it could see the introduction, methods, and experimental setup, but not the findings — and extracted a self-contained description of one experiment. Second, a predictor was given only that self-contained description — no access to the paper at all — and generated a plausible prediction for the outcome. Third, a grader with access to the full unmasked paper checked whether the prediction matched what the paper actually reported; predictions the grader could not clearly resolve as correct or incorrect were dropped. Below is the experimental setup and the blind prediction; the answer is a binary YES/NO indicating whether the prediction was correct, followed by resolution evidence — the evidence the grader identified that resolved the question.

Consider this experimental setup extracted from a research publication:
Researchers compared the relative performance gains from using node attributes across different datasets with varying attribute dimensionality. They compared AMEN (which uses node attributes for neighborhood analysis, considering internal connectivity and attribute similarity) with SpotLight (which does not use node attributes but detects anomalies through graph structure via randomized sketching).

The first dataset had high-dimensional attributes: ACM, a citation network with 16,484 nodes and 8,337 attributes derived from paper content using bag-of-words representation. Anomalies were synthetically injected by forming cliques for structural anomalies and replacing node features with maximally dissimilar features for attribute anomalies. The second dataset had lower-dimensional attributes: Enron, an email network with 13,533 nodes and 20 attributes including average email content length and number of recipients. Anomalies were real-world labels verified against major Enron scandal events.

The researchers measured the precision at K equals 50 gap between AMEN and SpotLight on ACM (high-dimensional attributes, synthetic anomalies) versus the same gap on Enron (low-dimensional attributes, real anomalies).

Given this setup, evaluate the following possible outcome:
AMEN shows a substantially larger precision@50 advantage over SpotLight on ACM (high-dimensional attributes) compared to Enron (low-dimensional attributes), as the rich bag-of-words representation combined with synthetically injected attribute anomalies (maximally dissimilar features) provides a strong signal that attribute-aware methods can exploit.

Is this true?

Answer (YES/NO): NO